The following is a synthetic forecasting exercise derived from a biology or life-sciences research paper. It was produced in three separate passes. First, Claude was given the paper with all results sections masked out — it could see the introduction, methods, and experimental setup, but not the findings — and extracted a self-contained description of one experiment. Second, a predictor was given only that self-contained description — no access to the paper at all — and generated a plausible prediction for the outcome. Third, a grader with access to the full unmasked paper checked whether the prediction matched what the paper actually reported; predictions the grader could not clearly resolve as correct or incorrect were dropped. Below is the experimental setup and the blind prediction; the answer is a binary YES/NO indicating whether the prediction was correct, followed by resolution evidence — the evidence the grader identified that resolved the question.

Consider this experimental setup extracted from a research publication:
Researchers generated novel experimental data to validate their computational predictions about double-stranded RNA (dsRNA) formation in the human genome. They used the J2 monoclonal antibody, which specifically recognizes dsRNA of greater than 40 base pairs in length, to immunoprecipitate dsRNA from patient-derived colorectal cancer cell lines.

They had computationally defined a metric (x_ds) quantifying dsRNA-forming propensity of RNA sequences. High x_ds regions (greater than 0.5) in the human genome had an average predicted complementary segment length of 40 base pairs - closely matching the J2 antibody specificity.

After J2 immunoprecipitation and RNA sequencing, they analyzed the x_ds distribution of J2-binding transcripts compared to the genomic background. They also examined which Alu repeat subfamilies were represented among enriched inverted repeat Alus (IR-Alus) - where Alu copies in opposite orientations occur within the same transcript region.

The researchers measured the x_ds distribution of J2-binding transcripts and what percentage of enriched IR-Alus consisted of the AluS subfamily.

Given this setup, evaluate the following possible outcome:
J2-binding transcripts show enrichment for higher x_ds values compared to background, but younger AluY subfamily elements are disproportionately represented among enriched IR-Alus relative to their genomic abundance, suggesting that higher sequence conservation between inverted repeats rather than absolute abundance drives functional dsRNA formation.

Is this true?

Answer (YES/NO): NO